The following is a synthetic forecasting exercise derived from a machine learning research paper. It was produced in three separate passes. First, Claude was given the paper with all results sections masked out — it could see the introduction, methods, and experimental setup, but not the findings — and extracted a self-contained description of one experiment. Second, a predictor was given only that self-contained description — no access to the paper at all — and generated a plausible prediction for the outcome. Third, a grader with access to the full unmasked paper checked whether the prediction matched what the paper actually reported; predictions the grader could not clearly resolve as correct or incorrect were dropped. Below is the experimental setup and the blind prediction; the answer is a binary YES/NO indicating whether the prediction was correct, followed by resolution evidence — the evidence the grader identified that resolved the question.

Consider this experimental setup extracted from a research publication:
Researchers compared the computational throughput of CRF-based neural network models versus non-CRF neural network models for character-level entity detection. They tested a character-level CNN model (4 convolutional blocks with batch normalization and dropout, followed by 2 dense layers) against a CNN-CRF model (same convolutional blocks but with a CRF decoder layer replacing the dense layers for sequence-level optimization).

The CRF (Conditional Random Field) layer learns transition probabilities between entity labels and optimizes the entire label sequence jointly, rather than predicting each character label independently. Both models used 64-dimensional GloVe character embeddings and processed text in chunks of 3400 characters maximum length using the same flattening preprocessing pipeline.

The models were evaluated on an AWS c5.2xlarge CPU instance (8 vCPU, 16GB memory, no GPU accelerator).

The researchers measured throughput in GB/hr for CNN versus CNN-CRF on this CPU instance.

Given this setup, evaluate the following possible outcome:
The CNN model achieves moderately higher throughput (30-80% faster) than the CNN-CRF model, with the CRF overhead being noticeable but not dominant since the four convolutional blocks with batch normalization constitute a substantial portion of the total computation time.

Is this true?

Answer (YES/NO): NO